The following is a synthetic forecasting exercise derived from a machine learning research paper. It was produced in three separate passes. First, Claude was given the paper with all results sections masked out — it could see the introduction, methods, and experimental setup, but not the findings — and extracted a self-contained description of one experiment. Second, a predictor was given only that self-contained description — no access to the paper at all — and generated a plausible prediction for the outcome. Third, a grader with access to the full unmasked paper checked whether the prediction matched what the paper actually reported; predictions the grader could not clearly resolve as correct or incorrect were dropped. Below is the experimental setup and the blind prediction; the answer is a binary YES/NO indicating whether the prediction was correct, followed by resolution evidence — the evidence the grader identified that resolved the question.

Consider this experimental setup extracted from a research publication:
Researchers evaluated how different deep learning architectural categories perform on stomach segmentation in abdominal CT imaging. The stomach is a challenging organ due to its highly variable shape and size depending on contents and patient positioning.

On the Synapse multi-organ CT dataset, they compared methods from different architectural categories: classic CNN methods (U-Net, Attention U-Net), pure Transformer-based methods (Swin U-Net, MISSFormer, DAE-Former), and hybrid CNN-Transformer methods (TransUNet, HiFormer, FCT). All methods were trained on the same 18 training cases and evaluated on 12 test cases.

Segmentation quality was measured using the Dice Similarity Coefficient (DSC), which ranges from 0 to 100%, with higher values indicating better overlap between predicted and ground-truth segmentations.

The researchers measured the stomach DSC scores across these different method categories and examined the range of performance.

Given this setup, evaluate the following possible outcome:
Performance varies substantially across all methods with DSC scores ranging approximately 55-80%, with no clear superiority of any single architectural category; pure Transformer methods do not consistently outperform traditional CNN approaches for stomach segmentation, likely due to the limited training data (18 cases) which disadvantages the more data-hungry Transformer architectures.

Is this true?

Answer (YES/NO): NO